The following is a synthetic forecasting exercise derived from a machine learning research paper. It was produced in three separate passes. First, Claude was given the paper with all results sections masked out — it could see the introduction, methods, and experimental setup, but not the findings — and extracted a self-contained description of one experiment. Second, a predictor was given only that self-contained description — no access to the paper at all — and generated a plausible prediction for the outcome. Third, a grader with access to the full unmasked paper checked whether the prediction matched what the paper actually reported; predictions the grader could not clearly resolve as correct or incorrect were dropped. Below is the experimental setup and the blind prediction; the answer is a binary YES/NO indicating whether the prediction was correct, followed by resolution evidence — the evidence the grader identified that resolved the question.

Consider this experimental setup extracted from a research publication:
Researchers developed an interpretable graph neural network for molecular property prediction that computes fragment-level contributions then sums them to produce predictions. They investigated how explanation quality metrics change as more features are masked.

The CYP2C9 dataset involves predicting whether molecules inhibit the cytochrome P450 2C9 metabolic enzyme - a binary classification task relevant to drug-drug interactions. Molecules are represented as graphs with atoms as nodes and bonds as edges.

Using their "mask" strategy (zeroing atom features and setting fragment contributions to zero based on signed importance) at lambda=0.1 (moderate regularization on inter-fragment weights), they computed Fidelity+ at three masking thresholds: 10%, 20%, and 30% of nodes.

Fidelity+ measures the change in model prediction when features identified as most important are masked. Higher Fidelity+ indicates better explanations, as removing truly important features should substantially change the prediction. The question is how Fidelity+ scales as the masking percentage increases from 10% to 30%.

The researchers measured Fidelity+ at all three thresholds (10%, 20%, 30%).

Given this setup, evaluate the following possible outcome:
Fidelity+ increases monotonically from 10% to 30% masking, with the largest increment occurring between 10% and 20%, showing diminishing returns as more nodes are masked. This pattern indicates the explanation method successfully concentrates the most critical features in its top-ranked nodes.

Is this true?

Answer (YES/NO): NO